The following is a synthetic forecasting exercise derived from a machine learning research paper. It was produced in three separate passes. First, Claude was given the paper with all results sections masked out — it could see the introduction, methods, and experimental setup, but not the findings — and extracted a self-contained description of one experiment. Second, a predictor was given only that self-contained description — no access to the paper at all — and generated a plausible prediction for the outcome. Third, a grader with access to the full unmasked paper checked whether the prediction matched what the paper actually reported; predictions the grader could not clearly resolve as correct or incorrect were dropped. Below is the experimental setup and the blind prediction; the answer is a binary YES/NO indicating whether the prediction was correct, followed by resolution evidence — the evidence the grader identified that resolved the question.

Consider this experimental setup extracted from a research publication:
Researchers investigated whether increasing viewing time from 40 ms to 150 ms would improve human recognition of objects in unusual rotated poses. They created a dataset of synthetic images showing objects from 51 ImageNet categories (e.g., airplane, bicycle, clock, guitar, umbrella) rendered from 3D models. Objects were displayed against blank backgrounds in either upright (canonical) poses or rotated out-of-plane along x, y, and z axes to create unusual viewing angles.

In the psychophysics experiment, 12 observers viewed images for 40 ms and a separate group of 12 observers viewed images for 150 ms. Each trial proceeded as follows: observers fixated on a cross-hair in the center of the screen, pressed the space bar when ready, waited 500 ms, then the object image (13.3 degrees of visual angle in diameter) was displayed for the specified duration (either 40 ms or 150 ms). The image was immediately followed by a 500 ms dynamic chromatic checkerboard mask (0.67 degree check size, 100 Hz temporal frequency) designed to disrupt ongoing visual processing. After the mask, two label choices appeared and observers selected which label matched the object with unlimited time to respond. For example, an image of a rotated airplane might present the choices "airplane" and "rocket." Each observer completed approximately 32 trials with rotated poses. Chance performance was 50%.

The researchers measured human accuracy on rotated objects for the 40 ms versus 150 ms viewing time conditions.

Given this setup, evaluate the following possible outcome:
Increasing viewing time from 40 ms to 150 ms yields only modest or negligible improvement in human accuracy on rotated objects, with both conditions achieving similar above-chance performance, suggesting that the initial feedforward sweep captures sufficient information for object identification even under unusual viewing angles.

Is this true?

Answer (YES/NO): NO